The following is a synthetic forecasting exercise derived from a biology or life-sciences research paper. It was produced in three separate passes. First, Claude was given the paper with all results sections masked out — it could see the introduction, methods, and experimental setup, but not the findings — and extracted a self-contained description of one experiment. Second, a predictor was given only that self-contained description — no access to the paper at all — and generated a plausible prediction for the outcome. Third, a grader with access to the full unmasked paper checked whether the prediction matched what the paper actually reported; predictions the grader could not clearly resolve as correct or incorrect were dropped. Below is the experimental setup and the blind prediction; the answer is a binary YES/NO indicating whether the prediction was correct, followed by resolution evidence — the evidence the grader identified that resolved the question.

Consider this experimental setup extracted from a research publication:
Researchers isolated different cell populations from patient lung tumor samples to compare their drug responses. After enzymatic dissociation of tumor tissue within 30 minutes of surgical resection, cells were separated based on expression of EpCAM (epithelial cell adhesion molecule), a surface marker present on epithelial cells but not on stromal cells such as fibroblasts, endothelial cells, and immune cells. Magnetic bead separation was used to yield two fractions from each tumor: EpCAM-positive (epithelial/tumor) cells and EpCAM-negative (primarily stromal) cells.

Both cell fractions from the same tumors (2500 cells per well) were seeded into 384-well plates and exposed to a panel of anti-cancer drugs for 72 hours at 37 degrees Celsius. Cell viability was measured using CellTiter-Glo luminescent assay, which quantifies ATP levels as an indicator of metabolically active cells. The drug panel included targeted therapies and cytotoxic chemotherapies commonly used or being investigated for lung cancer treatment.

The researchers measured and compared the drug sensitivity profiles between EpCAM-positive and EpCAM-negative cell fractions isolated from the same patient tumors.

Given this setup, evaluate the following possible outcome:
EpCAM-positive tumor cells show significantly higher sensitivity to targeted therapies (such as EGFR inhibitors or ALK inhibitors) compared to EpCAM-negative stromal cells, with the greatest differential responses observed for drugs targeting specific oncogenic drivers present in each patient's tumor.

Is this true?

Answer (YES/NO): YES